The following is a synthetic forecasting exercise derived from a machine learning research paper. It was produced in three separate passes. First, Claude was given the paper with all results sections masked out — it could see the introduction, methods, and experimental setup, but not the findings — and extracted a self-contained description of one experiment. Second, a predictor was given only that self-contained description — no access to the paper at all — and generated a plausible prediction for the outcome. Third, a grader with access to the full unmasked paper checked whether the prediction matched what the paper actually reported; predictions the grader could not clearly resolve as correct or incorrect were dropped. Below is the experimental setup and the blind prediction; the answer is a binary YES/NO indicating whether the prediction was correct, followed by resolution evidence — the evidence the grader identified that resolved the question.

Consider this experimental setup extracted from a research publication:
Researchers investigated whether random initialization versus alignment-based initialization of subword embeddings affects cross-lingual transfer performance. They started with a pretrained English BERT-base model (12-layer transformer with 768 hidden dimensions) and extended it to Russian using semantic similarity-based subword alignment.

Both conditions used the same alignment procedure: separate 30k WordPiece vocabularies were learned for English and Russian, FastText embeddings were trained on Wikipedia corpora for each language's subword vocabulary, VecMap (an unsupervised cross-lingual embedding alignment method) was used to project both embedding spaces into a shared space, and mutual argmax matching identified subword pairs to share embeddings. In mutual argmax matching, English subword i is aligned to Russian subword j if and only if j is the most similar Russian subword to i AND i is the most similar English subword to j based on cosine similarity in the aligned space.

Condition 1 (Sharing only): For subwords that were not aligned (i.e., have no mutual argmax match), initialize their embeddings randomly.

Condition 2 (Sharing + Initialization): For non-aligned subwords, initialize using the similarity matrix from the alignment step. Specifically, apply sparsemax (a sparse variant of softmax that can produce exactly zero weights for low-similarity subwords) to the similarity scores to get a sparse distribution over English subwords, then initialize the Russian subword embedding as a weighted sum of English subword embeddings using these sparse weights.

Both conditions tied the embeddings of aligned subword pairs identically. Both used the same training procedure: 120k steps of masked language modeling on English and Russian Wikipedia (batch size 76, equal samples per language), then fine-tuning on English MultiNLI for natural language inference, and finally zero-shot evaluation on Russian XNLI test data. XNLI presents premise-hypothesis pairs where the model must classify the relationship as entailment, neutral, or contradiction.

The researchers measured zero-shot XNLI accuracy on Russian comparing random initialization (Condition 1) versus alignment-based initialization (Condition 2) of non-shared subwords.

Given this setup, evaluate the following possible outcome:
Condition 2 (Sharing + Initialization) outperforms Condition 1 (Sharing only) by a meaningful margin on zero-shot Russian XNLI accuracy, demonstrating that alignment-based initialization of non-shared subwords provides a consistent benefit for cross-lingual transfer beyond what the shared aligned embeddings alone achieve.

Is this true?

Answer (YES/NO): YES